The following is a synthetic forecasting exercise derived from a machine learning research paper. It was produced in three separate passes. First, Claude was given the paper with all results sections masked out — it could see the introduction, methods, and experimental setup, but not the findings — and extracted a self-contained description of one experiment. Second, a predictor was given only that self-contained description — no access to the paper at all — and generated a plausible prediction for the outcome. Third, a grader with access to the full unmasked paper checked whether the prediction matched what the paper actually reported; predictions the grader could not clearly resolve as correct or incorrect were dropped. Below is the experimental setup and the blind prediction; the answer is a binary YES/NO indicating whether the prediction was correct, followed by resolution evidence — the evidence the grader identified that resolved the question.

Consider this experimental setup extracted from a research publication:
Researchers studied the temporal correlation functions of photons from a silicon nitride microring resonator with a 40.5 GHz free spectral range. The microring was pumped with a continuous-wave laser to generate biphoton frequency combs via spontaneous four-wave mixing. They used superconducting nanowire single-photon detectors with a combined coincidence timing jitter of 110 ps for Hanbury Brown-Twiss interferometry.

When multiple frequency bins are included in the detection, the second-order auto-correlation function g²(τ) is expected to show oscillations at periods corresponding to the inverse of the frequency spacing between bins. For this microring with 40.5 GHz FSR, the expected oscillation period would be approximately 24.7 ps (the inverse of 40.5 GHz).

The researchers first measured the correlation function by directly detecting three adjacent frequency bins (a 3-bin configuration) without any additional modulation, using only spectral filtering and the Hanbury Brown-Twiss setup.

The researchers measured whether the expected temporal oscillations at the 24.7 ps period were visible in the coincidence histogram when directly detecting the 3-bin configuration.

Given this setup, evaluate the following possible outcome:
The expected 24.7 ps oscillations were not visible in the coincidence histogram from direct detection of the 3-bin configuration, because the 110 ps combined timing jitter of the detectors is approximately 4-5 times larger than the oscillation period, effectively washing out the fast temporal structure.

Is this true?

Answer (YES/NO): YES